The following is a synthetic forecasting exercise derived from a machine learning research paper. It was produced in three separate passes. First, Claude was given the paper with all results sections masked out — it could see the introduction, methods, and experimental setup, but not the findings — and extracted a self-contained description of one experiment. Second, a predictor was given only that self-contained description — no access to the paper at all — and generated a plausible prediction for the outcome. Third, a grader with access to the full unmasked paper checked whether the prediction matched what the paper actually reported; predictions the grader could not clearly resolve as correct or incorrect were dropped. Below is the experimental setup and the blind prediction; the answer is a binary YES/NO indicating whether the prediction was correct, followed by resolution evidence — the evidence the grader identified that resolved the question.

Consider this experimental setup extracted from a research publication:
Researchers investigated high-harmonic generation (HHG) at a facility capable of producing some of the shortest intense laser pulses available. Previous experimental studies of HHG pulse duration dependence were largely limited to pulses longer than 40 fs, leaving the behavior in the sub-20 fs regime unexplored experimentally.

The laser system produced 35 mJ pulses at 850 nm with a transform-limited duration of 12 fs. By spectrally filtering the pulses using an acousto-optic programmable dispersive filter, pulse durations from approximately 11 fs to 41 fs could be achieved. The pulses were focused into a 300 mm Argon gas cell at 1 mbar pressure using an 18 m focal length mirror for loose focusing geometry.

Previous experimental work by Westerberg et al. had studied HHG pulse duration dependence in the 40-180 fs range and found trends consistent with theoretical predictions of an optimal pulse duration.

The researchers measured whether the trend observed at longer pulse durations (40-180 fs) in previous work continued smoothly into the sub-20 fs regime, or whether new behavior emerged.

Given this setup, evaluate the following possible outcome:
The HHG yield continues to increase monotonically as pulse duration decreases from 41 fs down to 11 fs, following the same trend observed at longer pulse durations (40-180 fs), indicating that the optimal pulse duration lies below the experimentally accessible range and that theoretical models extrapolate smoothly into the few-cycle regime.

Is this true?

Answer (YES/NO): NO